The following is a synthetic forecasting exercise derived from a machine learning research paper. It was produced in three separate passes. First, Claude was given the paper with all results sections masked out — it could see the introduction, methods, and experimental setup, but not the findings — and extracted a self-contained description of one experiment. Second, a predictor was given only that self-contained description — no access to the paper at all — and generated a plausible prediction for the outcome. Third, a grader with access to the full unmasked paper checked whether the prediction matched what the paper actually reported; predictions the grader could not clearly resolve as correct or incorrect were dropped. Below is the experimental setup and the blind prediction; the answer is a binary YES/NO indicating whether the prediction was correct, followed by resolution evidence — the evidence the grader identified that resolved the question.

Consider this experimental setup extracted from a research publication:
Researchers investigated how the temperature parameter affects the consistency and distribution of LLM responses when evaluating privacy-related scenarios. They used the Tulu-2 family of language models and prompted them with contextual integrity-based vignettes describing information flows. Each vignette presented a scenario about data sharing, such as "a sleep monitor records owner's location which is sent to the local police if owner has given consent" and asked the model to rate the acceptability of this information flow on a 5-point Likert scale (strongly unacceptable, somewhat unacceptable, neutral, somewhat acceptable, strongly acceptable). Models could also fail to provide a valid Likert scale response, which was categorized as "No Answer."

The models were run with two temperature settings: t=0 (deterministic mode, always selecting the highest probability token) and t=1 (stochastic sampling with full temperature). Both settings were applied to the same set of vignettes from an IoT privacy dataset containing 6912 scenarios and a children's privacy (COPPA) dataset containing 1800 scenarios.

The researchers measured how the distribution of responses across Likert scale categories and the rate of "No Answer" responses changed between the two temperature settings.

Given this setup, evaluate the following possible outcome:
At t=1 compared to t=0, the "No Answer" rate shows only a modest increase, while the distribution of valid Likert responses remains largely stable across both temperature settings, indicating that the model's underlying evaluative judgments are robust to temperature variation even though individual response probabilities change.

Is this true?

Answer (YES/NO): NO